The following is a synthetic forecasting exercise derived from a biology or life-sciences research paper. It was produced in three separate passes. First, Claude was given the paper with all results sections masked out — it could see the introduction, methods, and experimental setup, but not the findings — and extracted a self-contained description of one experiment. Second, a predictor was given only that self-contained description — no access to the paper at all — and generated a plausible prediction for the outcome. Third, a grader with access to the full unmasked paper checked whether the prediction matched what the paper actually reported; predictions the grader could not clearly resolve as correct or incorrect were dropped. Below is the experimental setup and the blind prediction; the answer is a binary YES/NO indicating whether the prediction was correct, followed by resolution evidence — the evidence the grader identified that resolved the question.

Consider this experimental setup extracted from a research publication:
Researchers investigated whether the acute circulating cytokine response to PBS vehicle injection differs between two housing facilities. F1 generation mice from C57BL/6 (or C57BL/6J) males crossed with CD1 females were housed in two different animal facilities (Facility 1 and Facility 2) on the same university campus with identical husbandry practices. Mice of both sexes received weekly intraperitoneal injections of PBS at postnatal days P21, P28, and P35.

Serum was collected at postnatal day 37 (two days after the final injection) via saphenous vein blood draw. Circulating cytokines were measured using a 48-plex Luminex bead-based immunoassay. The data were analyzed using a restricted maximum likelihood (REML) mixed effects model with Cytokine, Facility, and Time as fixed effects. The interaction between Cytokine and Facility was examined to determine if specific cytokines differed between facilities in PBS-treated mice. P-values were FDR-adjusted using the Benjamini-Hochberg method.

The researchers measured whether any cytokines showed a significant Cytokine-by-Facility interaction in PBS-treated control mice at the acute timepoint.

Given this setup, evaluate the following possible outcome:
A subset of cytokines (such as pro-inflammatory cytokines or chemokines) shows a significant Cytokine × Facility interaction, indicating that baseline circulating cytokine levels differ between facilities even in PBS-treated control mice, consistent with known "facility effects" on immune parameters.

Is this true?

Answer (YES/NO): YES